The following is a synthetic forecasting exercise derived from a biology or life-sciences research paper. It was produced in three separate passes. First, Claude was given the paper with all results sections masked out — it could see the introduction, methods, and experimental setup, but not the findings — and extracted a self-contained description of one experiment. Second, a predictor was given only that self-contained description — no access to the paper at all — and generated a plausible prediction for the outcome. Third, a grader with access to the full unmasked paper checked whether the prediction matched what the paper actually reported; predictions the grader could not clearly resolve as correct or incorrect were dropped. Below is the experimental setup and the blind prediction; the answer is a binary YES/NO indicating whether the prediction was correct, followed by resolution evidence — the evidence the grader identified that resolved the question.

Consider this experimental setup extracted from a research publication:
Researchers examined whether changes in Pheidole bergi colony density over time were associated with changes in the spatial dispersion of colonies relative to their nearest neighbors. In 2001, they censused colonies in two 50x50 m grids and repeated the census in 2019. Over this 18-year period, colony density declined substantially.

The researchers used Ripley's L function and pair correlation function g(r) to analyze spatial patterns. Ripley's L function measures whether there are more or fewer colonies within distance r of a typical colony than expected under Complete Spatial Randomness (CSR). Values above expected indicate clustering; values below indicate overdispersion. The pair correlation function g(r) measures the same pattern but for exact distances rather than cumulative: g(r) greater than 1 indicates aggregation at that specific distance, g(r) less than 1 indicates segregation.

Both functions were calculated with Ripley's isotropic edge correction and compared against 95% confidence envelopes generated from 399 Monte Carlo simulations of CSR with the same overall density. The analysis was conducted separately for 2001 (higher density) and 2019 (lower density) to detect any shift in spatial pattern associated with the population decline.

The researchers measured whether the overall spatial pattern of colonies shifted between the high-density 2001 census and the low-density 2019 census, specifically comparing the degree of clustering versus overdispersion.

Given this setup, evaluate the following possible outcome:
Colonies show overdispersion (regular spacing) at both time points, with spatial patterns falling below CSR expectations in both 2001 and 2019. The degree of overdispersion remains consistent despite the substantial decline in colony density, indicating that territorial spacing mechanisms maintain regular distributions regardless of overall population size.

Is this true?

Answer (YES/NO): NO